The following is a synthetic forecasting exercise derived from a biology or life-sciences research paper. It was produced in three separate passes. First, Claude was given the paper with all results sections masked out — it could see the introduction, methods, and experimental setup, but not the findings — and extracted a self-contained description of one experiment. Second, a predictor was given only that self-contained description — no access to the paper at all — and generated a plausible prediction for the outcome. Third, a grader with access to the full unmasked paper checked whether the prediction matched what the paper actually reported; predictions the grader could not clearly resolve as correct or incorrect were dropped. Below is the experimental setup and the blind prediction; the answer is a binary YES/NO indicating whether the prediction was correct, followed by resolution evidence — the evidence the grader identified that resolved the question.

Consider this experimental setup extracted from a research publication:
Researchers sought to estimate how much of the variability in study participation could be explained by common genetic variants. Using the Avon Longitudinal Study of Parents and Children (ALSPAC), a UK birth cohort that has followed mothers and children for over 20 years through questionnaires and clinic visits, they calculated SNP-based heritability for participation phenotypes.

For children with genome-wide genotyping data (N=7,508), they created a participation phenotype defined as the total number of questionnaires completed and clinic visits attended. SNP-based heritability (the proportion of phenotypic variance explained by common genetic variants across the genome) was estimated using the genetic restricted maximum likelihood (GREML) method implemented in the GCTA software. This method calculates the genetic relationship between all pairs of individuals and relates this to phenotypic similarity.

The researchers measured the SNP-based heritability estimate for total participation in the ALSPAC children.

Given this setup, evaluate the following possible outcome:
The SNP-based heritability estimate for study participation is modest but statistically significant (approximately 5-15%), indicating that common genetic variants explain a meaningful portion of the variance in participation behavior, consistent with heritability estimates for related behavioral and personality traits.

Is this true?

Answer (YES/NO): NO